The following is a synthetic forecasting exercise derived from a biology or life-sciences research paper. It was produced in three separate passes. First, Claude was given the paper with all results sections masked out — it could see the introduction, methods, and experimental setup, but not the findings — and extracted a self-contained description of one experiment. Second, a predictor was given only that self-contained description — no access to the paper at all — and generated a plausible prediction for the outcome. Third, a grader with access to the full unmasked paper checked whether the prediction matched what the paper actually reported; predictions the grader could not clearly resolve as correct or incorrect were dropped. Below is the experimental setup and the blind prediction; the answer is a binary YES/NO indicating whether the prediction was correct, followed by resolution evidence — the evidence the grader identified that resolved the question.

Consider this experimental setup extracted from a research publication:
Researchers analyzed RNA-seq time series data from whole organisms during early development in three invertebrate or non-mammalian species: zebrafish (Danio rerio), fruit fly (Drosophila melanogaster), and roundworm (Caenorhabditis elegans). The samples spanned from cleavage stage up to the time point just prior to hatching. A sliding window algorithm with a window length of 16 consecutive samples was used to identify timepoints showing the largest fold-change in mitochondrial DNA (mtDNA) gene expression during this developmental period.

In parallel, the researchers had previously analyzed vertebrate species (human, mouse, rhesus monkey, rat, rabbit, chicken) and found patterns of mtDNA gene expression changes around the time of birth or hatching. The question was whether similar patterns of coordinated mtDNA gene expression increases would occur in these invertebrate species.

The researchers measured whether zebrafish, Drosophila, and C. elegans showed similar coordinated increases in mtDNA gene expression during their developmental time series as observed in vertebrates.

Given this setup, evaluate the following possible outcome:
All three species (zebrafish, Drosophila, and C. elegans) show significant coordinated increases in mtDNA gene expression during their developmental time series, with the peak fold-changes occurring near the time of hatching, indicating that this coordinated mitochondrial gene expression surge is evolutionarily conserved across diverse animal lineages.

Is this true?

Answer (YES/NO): NO